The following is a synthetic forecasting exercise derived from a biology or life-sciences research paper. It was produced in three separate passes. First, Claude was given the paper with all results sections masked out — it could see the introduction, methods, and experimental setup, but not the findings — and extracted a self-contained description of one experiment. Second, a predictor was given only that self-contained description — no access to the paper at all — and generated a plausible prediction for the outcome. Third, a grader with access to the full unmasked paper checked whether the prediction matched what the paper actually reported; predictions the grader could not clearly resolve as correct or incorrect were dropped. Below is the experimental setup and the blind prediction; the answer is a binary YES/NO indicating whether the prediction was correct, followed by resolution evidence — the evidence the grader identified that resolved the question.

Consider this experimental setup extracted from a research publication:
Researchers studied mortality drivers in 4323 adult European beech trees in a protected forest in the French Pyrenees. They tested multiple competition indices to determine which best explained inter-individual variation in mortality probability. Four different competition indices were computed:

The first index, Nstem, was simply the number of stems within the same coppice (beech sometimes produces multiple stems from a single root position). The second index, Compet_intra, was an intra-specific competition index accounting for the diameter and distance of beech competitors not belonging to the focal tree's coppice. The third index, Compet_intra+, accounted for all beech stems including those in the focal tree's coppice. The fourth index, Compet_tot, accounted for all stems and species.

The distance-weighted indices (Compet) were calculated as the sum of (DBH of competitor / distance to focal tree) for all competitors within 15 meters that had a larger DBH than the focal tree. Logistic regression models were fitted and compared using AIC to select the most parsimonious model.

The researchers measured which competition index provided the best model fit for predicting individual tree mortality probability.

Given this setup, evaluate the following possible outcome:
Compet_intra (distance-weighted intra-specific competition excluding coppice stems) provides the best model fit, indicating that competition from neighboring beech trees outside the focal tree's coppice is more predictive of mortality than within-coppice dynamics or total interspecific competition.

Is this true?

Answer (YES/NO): NO